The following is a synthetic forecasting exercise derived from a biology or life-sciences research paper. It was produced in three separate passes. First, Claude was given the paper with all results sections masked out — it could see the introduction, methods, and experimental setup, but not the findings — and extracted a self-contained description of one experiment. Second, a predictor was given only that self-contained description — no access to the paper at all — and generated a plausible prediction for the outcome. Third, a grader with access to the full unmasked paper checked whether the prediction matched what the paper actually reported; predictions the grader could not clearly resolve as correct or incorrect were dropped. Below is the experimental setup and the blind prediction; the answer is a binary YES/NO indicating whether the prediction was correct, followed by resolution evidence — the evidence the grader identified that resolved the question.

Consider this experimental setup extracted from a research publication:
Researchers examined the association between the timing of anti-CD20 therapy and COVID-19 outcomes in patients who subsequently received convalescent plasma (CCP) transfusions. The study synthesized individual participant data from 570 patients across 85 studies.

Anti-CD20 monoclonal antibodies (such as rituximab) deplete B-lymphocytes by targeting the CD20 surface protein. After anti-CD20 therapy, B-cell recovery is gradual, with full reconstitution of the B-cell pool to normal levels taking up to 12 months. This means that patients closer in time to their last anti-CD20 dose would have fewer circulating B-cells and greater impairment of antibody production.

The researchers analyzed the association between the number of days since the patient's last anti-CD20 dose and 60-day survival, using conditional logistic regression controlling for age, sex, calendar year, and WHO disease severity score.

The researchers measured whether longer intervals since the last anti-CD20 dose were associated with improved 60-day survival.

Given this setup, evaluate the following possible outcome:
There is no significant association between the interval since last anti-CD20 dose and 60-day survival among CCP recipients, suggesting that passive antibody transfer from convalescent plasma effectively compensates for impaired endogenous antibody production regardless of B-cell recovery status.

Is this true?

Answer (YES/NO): NO